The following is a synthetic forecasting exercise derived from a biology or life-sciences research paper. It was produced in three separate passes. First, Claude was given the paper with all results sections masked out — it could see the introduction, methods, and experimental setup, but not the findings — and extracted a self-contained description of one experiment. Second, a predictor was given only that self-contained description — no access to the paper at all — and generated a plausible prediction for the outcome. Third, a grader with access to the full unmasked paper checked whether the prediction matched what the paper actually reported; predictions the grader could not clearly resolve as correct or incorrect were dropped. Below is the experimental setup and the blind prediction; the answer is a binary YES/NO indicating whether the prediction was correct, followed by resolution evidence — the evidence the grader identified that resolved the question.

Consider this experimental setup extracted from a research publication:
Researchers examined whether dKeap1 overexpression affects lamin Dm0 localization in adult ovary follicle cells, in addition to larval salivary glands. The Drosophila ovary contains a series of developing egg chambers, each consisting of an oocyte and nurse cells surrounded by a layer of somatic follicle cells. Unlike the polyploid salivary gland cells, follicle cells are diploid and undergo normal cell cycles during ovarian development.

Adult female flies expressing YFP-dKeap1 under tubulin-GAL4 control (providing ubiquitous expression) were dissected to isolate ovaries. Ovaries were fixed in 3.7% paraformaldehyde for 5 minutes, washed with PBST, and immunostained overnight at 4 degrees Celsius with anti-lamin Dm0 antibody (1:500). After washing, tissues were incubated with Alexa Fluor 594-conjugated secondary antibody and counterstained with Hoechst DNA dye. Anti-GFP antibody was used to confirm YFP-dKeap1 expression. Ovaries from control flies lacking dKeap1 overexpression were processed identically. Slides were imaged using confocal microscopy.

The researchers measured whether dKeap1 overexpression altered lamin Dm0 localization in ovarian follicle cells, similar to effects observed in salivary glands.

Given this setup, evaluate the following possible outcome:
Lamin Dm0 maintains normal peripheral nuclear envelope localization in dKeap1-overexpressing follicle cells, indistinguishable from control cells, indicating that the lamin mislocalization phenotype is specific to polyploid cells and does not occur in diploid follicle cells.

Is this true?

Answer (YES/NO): NO